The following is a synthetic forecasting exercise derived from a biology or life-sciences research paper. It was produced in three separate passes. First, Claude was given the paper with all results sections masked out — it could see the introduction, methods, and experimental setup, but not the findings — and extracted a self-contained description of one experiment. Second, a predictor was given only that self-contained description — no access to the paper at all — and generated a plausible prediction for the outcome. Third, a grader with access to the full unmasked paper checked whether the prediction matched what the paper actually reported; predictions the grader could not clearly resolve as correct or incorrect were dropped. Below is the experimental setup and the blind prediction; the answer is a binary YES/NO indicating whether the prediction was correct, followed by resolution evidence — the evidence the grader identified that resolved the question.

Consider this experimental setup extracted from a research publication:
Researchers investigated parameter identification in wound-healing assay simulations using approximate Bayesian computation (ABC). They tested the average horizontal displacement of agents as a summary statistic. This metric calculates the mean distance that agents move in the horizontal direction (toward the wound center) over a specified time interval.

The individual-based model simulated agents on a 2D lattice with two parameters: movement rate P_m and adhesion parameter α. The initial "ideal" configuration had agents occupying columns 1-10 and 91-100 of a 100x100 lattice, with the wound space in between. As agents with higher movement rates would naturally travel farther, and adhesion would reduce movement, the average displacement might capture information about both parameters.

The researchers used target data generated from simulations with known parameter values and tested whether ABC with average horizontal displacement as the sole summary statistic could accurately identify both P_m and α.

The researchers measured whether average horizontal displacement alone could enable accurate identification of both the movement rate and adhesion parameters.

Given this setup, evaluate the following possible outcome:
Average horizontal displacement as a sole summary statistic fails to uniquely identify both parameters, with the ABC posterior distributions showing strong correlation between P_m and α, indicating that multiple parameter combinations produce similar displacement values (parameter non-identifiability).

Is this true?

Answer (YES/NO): YES